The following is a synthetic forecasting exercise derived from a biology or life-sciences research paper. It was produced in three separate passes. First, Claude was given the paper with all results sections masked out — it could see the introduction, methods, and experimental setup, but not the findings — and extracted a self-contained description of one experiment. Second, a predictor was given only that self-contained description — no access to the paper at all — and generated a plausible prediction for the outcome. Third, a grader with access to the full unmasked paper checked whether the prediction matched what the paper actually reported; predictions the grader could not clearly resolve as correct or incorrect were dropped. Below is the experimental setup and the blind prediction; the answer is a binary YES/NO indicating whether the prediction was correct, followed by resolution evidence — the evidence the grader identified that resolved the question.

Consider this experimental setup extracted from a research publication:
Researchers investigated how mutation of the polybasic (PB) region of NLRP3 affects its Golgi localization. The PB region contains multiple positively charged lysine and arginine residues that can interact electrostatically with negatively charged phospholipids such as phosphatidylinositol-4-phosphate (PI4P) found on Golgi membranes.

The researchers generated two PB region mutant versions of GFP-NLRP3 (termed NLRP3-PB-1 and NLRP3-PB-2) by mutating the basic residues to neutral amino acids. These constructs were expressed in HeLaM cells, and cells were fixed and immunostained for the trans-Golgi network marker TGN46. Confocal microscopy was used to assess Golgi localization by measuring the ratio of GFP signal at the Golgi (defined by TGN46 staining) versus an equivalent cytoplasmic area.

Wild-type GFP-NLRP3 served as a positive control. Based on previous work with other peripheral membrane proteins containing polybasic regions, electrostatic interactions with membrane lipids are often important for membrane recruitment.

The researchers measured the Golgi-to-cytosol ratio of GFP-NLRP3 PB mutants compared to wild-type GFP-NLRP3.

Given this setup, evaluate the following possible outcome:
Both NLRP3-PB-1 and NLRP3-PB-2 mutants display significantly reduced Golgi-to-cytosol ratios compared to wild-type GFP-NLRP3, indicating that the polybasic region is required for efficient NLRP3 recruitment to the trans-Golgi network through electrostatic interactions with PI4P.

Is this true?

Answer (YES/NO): YES